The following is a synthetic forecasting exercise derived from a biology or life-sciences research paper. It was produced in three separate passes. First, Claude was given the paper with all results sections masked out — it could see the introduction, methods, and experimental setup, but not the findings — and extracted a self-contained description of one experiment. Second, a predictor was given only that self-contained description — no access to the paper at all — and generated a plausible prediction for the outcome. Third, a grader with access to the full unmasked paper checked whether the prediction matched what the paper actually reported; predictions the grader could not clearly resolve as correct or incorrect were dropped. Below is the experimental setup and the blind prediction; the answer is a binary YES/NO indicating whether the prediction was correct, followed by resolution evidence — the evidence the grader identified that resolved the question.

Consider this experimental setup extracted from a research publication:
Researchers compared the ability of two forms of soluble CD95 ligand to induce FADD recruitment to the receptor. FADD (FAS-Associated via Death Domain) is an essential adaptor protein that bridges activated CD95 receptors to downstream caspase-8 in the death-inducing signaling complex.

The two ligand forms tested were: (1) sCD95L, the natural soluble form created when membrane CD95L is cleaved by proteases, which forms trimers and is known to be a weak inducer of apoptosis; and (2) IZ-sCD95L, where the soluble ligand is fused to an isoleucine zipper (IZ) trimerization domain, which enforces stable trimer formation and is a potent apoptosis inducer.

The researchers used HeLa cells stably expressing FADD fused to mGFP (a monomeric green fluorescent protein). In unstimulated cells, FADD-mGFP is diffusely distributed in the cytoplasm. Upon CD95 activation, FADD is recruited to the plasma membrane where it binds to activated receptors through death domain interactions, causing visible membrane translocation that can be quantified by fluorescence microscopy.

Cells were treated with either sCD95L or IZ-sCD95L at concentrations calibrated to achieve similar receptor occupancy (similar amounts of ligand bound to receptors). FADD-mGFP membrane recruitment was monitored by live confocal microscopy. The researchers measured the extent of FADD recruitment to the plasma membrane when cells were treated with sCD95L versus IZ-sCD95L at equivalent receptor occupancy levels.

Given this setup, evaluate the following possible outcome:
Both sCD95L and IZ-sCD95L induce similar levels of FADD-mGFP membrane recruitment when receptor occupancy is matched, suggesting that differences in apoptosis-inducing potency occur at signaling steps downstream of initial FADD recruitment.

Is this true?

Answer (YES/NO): NO